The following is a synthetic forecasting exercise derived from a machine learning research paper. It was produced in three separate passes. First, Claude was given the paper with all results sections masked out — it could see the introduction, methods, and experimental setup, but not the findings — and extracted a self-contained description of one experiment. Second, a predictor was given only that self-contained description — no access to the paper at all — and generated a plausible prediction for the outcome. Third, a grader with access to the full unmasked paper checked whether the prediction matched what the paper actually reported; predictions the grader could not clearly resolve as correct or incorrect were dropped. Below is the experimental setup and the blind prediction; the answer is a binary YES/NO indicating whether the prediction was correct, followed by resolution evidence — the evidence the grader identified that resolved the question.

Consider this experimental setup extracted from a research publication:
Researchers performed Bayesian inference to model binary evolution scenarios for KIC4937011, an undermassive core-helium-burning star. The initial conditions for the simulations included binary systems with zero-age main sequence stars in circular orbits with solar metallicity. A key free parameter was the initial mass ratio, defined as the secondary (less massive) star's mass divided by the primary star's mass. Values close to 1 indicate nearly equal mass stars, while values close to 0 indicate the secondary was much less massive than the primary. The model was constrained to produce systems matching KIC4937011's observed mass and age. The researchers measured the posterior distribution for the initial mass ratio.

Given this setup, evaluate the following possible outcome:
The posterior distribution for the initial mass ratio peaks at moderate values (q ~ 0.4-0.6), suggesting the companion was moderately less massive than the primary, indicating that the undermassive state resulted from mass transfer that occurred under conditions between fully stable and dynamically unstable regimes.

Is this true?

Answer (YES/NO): NO